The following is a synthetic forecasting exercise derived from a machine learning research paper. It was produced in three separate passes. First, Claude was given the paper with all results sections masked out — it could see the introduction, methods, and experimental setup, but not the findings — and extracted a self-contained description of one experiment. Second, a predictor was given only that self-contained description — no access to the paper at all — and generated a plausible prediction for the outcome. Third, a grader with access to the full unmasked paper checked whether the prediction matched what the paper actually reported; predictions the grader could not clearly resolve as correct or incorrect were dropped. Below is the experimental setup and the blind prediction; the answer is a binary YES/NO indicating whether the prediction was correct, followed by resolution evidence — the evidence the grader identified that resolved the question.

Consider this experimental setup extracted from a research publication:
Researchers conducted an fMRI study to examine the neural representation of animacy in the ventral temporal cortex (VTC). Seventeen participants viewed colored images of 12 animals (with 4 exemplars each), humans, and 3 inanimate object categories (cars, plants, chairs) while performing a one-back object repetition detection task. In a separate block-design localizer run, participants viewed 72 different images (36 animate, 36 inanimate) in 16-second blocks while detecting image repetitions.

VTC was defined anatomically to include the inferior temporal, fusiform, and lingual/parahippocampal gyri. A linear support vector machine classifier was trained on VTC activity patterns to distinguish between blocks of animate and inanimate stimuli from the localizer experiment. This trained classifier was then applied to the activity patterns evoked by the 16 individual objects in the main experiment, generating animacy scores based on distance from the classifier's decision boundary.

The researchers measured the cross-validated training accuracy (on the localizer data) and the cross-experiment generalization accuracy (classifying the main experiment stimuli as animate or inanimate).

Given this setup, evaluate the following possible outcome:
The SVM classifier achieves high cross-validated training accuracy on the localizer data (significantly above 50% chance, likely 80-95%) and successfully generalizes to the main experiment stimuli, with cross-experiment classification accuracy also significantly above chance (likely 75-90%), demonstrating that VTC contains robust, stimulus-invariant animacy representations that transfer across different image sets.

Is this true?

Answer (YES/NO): NO